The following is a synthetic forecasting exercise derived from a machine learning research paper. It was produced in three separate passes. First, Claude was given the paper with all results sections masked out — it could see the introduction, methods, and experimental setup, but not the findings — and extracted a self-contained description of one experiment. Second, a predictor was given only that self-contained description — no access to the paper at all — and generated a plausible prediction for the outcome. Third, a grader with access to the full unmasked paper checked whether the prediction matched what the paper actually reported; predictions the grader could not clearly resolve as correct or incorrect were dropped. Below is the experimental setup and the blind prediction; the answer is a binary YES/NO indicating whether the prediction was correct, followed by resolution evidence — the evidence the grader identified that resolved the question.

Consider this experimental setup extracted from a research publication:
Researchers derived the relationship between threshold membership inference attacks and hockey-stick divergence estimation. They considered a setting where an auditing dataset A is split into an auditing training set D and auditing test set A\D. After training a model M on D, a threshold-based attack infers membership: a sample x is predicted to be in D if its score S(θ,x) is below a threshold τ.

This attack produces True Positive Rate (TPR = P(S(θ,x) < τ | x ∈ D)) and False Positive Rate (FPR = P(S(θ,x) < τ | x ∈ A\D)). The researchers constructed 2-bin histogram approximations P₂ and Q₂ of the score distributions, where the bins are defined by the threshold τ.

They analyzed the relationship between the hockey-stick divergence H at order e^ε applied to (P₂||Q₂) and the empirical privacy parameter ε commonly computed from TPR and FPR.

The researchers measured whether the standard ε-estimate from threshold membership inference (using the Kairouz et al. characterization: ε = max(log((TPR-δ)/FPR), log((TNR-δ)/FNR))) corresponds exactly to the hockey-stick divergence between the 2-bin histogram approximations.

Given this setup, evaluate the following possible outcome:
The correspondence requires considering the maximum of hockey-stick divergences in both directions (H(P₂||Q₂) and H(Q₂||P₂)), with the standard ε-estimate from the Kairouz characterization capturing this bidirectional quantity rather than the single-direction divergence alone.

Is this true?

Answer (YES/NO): YES